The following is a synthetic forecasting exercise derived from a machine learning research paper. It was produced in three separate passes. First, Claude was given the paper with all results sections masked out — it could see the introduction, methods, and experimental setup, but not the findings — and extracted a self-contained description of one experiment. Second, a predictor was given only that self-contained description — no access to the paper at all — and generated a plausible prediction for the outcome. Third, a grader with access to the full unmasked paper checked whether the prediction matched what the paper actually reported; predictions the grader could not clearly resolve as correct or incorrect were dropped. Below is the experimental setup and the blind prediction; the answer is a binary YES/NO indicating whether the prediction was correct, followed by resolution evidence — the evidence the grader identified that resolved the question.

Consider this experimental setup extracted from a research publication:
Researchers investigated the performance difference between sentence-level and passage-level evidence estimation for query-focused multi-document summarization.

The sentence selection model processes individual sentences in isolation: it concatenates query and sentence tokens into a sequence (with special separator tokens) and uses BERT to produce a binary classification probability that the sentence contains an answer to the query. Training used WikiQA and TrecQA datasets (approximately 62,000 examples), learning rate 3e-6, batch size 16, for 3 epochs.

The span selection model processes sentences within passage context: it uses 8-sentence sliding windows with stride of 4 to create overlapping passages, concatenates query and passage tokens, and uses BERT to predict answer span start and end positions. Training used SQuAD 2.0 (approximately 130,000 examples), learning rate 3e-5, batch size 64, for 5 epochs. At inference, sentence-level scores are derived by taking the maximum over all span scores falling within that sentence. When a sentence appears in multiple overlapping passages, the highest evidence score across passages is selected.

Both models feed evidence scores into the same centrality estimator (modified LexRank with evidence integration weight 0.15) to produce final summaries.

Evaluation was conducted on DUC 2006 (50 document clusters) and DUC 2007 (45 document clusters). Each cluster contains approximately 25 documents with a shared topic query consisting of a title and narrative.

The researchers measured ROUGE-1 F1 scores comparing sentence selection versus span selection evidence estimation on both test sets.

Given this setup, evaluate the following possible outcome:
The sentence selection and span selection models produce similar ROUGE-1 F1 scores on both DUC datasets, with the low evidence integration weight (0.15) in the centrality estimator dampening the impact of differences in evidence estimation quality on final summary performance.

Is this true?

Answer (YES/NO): NO